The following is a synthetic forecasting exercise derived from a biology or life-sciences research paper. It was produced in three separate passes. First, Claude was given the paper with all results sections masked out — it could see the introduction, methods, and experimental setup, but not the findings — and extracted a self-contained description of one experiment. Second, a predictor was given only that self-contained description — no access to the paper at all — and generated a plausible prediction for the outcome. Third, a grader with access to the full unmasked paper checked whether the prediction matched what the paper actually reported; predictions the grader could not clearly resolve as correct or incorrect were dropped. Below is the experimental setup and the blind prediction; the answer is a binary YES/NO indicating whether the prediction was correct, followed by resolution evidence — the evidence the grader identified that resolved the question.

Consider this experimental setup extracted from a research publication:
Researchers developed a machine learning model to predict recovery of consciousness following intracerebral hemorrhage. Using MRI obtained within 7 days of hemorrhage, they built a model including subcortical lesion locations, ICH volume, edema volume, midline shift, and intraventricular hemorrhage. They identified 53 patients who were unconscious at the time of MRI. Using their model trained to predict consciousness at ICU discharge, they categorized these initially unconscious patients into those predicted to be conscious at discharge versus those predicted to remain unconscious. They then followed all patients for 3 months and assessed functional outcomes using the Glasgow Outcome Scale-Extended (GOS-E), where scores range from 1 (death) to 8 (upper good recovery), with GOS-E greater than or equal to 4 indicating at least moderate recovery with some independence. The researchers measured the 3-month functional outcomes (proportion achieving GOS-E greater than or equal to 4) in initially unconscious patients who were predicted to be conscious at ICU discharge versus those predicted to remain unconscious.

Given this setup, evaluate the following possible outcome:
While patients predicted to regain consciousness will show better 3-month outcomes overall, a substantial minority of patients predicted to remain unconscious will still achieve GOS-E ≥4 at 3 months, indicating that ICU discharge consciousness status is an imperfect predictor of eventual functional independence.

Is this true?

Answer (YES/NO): NO